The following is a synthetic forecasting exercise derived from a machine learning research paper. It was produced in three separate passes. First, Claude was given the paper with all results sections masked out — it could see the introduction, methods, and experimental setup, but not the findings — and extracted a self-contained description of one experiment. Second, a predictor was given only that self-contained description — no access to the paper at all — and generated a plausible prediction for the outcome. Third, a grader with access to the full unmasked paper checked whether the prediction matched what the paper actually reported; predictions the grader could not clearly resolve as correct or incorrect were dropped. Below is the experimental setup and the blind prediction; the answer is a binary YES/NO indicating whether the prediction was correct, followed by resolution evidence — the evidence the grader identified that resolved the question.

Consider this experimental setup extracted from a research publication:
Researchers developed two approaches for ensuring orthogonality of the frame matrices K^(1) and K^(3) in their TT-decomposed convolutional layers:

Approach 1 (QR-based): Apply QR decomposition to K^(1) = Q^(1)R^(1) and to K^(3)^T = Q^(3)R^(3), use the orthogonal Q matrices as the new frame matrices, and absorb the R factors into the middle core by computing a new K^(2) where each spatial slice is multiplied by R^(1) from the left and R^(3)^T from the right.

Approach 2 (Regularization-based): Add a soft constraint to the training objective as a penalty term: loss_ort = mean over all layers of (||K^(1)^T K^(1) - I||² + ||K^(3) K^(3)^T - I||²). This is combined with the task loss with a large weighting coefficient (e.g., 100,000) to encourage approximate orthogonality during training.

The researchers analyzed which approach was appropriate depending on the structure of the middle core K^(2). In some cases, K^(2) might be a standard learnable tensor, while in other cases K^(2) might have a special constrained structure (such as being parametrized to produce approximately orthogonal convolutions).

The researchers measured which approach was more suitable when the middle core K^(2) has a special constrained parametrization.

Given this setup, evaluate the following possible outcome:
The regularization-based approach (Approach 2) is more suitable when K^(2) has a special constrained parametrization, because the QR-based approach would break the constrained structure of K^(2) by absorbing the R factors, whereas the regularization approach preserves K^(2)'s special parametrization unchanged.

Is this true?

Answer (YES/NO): YES